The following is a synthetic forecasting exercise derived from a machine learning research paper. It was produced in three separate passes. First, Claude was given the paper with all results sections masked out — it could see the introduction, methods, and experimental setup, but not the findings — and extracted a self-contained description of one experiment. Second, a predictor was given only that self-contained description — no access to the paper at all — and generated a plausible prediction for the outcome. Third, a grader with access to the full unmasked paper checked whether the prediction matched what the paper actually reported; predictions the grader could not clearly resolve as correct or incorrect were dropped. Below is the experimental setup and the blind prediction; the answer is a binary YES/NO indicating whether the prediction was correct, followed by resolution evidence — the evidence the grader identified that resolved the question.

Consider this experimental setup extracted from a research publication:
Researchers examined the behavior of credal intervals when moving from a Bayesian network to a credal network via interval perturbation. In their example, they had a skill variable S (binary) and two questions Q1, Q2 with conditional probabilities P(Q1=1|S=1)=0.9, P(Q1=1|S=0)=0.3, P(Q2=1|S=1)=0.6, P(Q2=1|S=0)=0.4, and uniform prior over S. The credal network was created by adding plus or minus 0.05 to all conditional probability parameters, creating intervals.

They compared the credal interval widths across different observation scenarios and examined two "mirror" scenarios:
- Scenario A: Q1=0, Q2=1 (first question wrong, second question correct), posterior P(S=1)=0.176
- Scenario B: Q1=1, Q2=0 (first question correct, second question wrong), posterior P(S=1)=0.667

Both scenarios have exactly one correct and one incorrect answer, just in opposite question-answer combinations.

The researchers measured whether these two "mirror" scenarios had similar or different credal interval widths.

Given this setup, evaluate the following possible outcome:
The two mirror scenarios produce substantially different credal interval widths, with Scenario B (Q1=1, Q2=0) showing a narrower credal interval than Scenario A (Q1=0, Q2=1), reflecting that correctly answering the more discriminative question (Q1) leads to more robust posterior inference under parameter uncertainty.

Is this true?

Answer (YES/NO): YES